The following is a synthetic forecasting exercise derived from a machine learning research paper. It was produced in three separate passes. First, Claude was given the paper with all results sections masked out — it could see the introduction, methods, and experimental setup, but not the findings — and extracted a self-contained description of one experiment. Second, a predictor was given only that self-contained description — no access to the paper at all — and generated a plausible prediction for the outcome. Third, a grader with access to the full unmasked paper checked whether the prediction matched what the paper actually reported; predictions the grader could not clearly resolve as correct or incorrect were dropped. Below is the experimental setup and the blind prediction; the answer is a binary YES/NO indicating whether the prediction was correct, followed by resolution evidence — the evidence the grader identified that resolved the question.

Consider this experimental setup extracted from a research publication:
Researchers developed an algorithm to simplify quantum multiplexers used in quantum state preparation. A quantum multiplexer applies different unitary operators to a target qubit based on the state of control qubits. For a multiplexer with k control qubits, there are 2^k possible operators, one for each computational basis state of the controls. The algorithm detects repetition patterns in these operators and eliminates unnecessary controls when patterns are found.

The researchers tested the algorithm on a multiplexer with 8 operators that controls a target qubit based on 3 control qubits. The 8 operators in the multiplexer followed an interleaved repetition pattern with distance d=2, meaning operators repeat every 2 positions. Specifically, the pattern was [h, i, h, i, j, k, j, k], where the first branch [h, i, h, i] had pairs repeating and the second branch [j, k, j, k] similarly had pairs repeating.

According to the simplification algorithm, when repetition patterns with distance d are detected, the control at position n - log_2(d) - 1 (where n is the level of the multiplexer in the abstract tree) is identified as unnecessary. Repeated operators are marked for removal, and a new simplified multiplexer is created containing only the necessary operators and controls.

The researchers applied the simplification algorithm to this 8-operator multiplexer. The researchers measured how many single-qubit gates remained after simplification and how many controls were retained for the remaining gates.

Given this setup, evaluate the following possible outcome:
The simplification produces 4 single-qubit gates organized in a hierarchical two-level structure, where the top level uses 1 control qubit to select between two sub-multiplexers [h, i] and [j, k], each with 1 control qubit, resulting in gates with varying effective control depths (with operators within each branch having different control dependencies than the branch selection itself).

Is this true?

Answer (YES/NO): NO